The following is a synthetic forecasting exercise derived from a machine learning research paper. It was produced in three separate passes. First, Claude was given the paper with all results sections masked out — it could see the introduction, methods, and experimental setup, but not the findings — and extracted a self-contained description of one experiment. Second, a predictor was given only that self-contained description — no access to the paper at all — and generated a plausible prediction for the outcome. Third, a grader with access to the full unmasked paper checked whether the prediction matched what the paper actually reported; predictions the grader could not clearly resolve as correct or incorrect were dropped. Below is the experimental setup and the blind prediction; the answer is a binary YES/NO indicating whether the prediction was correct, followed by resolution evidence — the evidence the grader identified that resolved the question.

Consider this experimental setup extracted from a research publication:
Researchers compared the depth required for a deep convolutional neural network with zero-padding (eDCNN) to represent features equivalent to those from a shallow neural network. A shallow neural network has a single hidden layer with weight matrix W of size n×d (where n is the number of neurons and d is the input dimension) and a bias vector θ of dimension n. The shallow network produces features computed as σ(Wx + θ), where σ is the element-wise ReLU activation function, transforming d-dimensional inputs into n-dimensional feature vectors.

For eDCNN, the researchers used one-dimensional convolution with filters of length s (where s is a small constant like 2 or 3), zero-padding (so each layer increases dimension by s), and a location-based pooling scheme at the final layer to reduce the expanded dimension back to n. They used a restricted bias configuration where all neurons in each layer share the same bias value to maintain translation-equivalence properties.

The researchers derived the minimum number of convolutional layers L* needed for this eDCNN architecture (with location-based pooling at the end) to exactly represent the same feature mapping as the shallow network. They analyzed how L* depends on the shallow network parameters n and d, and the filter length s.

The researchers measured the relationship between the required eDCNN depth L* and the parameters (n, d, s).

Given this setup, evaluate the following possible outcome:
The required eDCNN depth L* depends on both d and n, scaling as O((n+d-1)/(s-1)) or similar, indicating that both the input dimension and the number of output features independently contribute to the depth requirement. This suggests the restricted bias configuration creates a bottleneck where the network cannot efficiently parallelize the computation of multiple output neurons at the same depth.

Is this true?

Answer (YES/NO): NO